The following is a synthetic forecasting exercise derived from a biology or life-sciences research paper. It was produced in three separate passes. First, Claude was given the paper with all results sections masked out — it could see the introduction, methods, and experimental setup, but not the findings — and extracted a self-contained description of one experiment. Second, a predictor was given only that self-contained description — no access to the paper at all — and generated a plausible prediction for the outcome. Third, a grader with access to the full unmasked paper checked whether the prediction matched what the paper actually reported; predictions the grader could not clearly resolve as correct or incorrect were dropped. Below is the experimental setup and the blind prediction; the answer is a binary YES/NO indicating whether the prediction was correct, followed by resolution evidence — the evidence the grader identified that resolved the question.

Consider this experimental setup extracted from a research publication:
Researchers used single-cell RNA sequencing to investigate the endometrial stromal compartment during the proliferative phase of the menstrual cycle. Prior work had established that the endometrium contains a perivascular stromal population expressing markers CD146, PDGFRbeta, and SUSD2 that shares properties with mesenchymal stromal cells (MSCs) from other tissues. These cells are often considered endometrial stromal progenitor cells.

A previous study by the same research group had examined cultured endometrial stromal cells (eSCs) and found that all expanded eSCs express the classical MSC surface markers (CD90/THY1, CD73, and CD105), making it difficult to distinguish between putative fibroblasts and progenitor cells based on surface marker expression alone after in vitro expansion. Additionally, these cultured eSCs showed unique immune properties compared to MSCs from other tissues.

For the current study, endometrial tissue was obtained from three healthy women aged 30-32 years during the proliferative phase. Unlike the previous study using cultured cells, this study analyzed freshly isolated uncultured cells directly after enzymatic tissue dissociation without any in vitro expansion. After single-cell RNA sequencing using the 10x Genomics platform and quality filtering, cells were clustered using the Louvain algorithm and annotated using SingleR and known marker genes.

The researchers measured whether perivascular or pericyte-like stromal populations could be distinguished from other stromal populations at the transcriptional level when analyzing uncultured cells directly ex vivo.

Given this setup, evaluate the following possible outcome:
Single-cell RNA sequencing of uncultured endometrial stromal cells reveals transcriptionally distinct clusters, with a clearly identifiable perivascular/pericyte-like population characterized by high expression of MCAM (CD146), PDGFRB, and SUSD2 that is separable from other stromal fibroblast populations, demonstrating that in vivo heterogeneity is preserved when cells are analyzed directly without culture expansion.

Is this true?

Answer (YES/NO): NO